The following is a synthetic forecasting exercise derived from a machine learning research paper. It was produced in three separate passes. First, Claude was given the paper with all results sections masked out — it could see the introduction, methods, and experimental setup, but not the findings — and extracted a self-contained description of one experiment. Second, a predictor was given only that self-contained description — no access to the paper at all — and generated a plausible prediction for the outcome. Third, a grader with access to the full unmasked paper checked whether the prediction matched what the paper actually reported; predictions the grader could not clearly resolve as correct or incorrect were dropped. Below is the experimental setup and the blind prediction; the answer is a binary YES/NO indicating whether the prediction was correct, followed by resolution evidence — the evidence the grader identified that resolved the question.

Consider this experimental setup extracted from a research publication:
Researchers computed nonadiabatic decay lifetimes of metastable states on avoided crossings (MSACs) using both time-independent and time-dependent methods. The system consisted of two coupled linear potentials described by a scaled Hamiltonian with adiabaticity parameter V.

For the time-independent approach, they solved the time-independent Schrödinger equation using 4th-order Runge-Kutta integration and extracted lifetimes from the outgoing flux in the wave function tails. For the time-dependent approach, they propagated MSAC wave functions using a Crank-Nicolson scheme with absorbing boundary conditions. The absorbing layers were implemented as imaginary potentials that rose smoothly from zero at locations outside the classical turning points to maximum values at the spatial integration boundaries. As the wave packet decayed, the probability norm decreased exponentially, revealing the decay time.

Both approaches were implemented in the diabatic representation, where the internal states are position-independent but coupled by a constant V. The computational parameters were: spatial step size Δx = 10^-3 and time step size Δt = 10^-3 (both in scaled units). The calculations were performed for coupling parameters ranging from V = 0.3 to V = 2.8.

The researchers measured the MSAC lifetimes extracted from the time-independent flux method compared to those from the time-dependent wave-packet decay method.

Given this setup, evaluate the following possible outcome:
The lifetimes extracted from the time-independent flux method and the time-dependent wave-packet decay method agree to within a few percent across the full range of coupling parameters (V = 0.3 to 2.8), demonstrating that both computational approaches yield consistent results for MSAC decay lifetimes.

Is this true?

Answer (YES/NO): NO